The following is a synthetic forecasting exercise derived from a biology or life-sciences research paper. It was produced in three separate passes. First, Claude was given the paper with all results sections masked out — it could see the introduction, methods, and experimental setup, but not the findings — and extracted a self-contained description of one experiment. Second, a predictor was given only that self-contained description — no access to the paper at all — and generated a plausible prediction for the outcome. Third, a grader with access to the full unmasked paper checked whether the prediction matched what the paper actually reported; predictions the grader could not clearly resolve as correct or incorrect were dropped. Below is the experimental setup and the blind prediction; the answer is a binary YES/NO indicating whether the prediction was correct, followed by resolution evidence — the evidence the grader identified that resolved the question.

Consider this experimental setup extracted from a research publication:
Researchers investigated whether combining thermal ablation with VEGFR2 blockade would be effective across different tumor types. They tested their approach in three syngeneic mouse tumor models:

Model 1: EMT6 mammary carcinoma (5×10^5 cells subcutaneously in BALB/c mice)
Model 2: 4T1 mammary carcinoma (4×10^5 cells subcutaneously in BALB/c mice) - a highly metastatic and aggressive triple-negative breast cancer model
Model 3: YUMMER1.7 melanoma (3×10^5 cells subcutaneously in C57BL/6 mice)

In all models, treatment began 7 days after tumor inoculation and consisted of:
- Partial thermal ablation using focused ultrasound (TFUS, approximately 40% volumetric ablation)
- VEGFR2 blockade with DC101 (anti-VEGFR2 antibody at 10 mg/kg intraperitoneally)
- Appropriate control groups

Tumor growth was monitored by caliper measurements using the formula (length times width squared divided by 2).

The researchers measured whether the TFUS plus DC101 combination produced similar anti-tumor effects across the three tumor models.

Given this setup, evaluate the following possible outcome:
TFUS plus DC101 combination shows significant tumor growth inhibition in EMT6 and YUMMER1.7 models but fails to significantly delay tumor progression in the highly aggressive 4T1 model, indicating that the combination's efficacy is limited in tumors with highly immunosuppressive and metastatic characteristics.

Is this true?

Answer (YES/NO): NO